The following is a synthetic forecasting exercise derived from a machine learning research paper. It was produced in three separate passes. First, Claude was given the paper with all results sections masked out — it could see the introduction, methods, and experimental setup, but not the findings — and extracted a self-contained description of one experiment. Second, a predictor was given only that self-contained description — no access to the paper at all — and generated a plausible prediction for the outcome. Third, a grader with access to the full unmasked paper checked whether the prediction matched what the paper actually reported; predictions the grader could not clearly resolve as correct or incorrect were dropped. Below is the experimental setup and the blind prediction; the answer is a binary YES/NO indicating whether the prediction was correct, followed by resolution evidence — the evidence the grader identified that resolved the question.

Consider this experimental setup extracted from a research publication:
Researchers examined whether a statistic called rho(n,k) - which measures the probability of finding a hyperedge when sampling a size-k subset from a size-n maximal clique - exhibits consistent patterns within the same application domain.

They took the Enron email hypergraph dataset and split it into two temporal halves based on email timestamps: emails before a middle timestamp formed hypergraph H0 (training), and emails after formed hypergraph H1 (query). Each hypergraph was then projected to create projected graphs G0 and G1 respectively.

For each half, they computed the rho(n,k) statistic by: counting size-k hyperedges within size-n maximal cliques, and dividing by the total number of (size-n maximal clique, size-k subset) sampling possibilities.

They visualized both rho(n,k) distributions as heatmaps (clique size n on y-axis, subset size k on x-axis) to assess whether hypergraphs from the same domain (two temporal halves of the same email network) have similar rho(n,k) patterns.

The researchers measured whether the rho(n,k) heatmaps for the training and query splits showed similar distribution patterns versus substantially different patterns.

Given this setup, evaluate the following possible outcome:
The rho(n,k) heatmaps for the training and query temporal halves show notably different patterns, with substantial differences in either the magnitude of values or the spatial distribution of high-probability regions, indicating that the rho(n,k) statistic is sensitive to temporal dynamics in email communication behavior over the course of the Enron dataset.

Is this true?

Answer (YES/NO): NO